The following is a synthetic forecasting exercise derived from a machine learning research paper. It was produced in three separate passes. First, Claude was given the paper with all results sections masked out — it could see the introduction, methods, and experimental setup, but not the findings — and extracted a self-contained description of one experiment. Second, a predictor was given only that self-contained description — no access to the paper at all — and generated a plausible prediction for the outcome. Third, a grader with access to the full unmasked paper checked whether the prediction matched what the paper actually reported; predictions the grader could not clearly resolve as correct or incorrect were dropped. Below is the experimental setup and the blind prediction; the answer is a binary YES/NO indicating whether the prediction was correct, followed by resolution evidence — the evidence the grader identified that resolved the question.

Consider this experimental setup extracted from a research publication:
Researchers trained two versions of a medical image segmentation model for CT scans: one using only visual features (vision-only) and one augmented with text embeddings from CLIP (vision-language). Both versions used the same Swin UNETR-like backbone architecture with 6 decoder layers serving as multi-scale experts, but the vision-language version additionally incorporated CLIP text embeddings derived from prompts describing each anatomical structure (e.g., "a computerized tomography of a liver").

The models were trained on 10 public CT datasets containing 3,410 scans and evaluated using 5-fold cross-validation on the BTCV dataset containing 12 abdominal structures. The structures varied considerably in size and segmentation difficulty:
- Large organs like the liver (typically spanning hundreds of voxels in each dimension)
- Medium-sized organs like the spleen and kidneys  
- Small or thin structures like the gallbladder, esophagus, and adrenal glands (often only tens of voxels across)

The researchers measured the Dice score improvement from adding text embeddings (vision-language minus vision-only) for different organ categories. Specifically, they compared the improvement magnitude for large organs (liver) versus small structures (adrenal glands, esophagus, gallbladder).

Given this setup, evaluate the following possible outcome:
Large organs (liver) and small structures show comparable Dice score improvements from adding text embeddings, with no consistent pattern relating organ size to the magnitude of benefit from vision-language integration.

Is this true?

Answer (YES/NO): NO